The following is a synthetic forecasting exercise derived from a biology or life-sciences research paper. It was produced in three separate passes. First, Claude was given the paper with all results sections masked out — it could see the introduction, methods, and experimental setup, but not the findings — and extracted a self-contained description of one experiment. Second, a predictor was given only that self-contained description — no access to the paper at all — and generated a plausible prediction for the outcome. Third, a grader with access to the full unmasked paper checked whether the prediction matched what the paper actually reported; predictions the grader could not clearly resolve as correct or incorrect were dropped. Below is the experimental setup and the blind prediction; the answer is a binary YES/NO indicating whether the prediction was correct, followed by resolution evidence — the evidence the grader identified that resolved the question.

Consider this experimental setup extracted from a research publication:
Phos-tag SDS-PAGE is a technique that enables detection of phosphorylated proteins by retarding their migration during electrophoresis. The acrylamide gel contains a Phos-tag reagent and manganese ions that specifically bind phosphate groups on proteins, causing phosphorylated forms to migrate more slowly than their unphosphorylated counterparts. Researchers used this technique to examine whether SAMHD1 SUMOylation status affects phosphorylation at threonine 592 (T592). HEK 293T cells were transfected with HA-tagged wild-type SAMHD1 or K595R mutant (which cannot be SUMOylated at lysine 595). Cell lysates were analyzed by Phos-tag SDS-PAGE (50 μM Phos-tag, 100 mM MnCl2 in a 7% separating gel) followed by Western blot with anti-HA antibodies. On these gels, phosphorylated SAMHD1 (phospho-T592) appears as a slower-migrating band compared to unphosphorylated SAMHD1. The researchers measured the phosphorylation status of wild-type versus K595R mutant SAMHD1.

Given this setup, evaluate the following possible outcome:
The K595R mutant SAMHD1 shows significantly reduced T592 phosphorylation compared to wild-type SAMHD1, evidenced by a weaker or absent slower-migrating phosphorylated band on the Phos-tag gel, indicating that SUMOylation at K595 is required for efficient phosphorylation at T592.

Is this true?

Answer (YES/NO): NO